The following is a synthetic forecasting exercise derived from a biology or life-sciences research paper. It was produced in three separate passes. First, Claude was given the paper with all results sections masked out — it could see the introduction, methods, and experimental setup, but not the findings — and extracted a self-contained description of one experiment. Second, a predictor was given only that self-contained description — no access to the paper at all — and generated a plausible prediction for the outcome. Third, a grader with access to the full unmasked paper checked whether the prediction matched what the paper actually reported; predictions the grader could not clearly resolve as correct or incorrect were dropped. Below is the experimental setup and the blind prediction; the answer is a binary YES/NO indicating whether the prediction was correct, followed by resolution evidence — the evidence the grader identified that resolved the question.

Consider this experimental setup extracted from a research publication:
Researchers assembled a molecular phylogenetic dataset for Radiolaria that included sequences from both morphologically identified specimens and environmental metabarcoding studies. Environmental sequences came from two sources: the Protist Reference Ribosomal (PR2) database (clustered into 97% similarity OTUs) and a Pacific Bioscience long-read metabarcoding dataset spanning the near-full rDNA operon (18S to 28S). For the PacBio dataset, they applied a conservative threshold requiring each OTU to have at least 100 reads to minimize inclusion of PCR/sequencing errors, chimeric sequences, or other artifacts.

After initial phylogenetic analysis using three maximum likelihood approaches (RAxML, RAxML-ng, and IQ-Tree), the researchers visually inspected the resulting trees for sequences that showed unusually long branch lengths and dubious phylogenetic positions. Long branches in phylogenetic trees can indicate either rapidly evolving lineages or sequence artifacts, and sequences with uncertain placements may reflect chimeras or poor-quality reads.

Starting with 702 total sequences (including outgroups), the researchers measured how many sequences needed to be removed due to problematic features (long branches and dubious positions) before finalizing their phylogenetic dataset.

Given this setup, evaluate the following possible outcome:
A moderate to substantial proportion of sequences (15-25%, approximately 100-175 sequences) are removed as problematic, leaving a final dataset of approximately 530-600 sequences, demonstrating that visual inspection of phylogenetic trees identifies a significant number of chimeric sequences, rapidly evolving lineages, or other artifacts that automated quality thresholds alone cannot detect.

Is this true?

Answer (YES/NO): NO